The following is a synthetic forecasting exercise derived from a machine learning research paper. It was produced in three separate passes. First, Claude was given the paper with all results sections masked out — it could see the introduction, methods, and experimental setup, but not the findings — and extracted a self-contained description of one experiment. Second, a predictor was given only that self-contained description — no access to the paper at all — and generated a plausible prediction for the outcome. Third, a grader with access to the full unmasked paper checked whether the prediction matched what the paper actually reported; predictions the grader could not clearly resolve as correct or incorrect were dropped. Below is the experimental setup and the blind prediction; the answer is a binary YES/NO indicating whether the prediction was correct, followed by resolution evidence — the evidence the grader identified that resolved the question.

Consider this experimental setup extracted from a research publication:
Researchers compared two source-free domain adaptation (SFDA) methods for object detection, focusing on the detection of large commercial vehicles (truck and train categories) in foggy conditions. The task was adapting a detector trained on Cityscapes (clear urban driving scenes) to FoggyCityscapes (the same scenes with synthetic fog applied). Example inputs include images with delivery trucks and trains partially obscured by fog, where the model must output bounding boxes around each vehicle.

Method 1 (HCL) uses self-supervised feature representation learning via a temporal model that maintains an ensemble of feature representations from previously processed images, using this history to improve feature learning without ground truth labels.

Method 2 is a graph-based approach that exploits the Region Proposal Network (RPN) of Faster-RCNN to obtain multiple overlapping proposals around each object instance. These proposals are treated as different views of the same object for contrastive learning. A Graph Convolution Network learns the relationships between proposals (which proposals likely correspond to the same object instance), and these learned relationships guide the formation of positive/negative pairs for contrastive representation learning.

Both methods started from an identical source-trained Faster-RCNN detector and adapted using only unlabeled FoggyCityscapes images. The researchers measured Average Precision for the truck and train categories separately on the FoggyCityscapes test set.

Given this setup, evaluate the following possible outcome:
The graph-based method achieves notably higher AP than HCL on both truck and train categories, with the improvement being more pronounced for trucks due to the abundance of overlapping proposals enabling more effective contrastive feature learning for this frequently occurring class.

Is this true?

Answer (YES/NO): NO